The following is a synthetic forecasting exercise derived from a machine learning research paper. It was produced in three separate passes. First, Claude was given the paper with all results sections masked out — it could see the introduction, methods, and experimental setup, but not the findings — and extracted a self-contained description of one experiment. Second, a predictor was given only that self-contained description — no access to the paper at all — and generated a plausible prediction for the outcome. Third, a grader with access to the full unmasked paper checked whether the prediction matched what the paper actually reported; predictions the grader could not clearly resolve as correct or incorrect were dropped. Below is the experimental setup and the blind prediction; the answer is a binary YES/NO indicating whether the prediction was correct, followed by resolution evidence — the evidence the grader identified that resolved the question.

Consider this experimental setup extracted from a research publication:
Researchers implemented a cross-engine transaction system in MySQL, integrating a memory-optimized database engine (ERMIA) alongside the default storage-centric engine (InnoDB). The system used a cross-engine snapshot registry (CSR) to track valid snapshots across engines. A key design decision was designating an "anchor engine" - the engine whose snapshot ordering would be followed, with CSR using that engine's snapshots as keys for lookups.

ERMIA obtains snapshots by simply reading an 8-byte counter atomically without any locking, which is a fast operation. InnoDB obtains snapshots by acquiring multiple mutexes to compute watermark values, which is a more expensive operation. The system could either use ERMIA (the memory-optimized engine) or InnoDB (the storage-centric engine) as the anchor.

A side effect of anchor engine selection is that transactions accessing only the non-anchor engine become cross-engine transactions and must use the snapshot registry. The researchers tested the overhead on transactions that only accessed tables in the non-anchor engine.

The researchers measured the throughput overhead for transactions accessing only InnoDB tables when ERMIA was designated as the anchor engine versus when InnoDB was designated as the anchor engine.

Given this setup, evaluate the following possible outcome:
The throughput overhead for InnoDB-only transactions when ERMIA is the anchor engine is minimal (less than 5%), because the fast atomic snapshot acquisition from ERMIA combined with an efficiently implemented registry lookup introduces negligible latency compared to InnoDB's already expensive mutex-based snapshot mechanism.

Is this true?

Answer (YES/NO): NO